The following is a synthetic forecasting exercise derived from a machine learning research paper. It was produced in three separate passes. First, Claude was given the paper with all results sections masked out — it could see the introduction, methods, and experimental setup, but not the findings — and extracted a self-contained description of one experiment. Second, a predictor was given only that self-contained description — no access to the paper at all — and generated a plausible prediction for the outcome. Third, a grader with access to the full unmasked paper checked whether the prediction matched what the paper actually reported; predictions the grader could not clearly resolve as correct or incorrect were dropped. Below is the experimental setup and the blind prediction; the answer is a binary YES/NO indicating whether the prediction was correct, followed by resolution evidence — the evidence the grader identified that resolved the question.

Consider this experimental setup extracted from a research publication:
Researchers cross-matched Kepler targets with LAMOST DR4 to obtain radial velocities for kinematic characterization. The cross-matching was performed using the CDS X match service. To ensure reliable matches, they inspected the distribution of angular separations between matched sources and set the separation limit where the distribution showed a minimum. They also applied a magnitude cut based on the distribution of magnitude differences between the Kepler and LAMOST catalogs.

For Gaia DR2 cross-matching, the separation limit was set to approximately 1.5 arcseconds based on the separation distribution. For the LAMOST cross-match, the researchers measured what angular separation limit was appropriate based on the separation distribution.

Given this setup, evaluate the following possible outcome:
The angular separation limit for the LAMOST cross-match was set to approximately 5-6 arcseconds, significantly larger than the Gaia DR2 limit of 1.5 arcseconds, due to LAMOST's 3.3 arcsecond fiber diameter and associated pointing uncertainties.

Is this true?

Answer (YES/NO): YES